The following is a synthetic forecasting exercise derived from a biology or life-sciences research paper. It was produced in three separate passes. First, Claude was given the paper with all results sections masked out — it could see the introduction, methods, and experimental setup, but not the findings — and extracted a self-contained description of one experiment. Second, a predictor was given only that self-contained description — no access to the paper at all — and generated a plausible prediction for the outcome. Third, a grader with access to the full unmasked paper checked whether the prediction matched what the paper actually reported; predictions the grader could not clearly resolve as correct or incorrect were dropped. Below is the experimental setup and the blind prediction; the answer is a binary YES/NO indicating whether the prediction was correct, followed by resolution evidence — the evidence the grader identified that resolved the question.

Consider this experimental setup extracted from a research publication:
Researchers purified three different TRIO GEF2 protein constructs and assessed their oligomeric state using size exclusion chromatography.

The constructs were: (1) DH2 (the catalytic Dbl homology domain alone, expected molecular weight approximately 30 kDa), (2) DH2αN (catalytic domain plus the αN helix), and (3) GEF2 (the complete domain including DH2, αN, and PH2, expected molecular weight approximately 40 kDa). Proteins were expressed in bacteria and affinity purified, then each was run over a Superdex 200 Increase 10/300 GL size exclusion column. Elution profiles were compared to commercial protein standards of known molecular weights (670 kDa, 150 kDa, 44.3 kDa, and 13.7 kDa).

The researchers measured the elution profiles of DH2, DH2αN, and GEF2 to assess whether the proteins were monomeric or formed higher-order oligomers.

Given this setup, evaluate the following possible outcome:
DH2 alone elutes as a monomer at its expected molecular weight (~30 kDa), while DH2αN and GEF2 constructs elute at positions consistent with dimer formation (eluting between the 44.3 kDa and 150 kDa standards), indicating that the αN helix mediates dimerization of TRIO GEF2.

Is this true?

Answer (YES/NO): NO